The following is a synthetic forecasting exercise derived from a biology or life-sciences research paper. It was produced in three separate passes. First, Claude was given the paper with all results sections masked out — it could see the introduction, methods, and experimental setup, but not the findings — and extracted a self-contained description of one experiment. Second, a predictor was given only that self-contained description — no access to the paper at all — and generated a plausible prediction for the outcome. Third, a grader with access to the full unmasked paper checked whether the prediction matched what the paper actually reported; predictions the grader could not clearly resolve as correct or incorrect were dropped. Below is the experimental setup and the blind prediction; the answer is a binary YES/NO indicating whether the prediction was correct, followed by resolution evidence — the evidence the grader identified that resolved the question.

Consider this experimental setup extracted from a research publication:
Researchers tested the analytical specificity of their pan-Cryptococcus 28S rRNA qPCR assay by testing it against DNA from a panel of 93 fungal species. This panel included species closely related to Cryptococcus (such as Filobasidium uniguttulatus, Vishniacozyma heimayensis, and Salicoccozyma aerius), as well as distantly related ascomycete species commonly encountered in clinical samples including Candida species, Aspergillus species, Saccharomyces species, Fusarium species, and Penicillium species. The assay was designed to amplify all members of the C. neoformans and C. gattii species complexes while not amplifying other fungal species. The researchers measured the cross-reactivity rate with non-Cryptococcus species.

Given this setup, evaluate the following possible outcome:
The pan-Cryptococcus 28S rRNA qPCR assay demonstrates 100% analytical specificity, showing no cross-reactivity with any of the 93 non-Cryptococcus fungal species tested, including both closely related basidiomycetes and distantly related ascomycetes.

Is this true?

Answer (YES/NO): YES